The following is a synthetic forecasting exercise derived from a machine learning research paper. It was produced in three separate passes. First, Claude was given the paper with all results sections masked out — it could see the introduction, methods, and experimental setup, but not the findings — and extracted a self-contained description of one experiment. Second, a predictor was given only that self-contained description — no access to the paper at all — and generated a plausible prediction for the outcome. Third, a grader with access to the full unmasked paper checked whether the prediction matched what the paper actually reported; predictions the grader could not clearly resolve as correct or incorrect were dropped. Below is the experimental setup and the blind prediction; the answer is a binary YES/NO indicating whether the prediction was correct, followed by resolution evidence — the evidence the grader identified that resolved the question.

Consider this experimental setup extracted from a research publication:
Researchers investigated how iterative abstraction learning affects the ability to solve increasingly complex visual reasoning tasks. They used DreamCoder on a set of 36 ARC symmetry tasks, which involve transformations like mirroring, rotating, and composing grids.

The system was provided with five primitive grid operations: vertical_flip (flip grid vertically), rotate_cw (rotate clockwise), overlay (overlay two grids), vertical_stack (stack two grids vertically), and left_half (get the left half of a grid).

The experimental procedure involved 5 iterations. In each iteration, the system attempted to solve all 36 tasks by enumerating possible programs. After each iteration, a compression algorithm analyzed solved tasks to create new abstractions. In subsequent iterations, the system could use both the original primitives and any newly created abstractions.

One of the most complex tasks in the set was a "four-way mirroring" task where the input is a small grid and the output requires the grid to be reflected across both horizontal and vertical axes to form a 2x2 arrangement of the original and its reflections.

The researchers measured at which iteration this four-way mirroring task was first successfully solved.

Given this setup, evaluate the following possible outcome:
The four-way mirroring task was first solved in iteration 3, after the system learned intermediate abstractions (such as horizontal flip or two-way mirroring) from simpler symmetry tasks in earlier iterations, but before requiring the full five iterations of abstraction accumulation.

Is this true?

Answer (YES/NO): NO